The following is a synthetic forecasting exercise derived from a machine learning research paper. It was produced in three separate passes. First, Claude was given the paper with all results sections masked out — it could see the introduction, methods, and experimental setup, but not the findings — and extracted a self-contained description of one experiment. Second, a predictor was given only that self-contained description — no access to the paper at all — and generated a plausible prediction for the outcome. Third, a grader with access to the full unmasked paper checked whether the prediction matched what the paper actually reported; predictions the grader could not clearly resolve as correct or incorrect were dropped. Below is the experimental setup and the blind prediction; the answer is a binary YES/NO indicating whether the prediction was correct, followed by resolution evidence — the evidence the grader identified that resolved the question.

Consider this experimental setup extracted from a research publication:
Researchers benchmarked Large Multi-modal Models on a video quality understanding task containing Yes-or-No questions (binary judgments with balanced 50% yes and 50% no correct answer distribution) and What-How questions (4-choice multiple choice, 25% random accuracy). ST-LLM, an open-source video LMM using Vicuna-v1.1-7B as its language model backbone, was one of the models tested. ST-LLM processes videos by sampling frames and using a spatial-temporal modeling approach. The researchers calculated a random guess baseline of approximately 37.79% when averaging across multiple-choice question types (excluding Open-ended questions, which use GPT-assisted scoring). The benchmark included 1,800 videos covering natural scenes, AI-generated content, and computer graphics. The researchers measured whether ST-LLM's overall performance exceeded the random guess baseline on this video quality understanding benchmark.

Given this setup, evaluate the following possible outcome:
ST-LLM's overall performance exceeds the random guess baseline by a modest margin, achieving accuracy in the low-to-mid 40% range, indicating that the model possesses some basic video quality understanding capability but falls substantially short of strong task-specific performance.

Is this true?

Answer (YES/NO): NO